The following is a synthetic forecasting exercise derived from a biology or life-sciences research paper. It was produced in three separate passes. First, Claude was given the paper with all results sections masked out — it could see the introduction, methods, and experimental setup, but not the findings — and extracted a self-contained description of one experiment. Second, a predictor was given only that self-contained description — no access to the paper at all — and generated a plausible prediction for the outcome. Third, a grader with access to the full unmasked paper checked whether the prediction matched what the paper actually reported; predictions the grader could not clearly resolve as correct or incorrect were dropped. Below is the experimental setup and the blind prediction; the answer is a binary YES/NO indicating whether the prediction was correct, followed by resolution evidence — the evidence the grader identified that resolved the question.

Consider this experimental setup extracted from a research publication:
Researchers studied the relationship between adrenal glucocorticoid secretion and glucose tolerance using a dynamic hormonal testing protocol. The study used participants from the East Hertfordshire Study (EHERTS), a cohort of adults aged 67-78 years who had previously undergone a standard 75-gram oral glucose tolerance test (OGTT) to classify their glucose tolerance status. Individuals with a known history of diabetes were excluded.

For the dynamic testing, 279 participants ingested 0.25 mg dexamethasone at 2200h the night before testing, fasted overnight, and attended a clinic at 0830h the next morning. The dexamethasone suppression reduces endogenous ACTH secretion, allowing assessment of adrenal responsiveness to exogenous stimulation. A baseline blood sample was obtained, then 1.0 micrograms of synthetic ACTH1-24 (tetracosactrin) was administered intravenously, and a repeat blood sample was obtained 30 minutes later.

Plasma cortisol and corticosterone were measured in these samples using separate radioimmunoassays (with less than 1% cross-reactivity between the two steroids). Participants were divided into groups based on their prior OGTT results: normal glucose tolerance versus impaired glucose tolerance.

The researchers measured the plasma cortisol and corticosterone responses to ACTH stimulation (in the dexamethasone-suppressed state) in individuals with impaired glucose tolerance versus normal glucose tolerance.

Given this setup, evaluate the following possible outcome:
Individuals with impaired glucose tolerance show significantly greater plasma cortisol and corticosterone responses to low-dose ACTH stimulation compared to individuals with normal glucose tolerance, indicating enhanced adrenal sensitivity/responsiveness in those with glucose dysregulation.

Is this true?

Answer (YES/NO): NO